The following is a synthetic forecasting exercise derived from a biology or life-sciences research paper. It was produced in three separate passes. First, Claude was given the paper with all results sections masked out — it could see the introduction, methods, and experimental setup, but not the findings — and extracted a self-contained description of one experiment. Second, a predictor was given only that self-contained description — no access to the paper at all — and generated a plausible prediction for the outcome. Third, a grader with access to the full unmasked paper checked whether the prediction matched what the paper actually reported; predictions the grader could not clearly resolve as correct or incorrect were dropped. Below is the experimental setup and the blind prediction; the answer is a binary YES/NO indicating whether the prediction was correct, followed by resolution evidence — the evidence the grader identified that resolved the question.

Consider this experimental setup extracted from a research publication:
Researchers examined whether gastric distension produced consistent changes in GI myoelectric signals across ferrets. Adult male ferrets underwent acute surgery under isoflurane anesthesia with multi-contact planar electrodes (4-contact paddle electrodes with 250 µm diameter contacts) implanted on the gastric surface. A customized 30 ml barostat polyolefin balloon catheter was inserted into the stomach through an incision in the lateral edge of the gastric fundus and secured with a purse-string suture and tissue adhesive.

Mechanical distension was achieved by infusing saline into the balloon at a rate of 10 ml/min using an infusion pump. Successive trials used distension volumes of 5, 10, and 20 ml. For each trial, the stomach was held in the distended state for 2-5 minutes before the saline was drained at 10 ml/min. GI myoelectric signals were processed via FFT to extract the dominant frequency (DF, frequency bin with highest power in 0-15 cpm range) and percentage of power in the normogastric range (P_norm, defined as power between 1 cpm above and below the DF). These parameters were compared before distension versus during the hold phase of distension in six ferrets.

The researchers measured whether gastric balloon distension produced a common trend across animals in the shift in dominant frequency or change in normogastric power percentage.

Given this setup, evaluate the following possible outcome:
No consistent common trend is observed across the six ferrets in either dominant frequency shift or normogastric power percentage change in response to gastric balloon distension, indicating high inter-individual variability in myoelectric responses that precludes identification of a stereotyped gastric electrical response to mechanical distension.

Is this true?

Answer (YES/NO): YES